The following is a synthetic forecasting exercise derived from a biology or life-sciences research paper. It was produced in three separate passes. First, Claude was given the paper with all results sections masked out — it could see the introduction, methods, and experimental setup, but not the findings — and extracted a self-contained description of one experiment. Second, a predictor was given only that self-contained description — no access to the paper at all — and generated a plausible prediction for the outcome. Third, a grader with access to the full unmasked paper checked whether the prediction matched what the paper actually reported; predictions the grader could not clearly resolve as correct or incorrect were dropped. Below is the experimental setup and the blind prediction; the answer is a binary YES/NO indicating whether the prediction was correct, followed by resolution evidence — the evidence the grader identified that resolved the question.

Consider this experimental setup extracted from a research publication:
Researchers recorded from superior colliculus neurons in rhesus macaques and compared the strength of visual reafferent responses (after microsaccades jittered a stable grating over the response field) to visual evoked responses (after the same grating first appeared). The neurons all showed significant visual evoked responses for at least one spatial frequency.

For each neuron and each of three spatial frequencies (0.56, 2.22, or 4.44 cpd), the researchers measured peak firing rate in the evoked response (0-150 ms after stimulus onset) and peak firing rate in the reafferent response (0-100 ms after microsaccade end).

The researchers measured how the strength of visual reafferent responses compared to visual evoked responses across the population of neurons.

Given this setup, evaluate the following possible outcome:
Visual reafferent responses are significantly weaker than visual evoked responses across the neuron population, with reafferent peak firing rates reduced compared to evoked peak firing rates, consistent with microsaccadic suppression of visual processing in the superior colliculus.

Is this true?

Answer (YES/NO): NO